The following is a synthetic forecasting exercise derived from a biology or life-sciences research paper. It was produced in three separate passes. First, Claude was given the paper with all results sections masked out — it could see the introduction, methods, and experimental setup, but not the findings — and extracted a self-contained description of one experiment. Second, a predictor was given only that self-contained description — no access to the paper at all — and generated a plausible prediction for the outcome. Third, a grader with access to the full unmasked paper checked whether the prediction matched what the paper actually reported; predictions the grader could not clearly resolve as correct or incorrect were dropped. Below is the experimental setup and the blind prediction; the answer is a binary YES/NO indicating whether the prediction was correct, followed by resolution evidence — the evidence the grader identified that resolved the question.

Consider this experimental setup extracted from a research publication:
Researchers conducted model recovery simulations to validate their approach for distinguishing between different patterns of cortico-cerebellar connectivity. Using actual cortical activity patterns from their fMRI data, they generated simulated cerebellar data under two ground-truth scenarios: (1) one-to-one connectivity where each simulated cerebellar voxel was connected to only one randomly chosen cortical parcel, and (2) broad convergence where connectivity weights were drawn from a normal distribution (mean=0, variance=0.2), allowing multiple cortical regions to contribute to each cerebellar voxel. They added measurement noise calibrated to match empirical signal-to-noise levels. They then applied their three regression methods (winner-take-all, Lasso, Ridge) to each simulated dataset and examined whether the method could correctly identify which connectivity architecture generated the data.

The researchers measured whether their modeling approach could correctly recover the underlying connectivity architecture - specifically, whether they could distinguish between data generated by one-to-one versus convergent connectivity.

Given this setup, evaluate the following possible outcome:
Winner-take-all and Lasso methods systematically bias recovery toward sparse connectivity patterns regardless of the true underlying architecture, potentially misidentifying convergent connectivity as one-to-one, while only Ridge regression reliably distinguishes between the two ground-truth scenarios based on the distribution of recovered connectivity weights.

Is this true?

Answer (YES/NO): NO